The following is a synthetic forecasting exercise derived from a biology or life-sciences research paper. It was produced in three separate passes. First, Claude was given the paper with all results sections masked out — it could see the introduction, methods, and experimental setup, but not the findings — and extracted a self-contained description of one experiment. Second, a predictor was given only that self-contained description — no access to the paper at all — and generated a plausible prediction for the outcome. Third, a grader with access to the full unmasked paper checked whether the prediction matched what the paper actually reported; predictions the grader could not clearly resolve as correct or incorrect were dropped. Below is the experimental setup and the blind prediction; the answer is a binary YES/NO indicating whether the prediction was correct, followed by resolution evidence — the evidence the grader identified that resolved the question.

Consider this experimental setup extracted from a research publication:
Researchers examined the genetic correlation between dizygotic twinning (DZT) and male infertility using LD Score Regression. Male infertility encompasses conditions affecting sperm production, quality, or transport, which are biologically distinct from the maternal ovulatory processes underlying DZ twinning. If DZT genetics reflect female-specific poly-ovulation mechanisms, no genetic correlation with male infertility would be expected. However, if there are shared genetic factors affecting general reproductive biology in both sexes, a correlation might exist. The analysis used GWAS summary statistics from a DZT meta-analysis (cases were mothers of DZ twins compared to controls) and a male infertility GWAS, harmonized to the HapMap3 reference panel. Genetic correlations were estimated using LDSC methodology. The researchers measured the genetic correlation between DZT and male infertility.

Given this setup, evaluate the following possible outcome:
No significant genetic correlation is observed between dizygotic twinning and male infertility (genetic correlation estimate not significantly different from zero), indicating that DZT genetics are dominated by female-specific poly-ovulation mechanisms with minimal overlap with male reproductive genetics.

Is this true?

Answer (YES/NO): YES